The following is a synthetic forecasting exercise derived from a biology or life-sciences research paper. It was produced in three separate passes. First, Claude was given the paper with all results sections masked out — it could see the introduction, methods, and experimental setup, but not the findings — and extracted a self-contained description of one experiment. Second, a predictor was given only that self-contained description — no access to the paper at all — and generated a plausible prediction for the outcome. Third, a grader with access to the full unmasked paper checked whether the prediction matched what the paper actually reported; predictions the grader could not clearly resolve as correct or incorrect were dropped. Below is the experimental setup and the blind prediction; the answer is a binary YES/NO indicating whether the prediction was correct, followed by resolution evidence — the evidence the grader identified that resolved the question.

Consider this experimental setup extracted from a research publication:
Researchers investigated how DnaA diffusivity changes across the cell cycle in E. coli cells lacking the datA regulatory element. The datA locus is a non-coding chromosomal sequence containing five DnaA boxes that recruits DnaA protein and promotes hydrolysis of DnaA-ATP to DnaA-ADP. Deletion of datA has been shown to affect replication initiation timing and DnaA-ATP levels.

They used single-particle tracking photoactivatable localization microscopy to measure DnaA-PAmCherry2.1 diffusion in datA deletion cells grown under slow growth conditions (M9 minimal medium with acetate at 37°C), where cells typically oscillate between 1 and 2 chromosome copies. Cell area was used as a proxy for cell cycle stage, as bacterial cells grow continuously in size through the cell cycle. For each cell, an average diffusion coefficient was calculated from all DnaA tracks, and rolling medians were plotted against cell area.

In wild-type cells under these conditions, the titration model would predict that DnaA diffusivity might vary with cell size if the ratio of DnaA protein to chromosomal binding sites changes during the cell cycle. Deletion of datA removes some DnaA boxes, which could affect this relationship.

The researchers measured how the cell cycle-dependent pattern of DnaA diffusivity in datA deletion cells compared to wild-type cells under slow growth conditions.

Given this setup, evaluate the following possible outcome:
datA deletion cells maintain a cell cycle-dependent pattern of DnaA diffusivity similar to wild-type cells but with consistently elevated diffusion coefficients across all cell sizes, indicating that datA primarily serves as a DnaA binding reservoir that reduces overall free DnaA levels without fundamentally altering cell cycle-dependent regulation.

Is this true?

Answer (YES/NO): NO